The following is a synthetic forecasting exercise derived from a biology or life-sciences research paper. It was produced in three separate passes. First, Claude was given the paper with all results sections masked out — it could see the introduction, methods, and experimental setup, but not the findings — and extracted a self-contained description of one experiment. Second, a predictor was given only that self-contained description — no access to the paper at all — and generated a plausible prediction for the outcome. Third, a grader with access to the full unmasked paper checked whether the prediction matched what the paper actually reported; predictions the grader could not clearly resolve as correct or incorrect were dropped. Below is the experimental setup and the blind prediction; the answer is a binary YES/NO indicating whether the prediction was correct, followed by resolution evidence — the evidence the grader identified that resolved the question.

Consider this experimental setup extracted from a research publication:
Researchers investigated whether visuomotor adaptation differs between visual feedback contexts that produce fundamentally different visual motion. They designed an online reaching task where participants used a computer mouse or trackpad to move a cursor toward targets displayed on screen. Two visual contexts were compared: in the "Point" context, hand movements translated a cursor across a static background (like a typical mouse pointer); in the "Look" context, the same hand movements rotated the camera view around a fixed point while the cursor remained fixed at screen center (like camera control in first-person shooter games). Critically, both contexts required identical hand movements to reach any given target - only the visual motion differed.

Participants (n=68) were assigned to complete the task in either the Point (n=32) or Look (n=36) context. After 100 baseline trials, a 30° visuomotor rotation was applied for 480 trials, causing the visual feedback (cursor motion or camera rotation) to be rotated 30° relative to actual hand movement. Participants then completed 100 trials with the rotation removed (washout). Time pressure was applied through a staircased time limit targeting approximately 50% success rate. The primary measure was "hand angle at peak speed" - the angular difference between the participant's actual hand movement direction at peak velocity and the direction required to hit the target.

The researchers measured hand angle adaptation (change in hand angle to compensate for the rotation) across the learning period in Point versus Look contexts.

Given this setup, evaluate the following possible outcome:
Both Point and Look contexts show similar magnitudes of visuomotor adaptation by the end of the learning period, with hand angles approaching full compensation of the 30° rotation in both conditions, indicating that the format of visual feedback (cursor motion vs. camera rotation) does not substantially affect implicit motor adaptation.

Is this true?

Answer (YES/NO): NO